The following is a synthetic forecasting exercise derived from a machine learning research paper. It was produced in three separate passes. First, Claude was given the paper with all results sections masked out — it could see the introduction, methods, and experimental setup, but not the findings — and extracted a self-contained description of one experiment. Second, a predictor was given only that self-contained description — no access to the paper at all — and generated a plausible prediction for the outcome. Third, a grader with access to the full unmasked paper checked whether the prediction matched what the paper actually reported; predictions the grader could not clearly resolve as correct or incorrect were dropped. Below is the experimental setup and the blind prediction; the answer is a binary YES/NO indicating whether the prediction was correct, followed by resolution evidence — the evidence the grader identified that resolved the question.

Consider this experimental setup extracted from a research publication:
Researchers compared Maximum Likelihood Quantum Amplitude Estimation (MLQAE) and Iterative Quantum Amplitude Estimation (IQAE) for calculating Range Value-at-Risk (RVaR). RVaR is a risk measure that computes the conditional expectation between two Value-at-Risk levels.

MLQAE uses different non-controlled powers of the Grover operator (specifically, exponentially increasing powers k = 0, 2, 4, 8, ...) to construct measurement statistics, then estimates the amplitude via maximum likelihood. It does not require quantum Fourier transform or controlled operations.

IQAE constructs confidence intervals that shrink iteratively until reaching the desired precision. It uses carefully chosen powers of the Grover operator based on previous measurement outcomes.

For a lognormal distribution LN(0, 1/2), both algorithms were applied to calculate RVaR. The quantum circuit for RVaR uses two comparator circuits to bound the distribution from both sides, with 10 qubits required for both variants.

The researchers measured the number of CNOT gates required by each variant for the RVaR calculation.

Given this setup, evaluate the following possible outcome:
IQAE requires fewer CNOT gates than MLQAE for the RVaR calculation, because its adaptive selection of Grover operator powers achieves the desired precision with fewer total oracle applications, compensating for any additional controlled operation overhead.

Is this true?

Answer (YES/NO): NO